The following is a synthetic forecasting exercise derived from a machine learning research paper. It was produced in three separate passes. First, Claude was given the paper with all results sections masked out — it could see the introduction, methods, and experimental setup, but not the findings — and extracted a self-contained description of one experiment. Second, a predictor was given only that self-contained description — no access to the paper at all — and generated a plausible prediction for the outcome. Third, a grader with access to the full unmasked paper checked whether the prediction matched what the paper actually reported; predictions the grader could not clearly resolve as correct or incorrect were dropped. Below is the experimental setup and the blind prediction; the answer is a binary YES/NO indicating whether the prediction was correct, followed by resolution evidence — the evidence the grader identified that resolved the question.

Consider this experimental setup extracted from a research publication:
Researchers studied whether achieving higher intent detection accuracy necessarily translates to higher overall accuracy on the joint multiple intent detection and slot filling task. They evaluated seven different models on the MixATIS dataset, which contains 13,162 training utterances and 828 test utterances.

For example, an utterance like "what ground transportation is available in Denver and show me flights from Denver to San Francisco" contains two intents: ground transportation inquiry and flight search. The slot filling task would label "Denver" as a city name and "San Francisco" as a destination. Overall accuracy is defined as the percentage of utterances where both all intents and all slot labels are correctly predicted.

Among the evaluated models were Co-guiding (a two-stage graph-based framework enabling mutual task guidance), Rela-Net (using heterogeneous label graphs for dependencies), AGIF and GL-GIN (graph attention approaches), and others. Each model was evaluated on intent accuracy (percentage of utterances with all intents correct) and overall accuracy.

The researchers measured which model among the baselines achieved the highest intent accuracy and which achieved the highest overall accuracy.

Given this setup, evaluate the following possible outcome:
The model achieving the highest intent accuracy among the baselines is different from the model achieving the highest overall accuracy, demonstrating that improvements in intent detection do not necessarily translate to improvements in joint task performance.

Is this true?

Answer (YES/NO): YES